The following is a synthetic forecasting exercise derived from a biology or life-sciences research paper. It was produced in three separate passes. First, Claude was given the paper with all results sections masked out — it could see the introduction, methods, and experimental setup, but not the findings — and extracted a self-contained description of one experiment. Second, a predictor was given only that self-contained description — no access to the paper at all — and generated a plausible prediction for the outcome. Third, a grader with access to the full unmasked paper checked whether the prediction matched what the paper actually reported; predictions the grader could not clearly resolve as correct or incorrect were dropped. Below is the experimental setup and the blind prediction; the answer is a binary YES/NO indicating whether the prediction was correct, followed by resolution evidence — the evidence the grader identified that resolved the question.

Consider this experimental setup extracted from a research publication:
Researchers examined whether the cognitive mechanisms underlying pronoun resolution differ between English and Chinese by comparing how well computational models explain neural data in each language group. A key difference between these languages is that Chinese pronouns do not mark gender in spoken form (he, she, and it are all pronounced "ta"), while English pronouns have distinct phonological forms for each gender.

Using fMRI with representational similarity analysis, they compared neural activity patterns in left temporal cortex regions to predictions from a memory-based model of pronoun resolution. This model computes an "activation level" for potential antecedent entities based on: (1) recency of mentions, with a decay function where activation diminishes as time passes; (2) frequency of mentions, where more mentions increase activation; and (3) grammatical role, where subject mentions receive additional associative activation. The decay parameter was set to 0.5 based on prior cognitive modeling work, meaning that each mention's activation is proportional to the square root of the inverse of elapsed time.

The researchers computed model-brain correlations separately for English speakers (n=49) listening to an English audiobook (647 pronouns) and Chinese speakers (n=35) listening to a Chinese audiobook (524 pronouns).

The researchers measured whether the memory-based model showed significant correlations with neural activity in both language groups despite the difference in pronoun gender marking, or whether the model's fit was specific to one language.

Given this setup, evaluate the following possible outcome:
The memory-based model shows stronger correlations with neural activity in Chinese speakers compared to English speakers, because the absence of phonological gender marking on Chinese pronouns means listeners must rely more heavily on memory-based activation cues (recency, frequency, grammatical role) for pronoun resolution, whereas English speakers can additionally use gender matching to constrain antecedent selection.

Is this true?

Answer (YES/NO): YES